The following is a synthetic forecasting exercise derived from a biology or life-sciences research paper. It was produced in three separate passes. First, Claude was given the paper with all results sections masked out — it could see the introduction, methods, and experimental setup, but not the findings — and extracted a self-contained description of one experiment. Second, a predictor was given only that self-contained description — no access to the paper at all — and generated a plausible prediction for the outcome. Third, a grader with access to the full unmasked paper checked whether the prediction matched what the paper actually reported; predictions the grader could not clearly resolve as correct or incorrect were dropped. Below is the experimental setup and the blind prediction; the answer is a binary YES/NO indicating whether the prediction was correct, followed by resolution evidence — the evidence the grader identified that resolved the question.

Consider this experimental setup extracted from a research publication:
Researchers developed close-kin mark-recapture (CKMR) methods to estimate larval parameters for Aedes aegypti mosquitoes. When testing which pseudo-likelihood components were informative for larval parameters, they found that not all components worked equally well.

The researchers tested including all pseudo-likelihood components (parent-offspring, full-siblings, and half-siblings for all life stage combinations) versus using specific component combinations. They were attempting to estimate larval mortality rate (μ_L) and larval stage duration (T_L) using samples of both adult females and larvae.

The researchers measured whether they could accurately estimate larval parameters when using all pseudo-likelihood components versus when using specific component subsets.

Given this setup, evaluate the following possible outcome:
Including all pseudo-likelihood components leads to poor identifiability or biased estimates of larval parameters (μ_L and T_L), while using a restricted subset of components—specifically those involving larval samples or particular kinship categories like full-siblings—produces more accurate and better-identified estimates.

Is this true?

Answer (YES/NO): NO